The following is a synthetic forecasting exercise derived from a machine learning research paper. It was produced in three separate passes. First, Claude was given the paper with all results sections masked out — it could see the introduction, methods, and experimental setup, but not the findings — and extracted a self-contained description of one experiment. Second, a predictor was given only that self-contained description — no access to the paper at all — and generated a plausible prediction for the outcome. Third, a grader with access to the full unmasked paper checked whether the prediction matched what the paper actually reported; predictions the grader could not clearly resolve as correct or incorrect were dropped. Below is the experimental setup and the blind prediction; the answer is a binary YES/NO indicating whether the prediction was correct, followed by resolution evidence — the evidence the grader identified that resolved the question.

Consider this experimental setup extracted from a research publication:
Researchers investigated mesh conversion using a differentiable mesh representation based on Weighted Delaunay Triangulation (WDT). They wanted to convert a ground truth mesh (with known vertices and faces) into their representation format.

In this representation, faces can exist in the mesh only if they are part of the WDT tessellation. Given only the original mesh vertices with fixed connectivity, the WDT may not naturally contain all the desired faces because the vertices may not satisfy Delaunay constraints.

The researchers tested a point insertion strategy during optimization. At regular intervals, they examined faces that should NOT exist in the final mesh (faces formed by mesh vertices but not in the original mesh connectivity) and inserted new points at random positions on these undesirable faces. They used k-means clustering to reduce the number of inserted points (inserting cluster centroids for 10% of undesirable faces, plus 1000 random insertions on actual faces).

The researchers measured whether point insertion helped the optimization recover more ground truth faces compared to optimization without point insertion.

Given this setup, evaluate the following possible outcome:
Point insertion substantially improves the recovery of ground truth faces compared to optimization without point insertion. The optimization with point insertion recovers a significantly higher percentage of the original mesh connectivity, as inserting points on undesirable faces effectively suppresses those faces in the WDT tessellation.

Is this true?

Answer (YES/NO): YES